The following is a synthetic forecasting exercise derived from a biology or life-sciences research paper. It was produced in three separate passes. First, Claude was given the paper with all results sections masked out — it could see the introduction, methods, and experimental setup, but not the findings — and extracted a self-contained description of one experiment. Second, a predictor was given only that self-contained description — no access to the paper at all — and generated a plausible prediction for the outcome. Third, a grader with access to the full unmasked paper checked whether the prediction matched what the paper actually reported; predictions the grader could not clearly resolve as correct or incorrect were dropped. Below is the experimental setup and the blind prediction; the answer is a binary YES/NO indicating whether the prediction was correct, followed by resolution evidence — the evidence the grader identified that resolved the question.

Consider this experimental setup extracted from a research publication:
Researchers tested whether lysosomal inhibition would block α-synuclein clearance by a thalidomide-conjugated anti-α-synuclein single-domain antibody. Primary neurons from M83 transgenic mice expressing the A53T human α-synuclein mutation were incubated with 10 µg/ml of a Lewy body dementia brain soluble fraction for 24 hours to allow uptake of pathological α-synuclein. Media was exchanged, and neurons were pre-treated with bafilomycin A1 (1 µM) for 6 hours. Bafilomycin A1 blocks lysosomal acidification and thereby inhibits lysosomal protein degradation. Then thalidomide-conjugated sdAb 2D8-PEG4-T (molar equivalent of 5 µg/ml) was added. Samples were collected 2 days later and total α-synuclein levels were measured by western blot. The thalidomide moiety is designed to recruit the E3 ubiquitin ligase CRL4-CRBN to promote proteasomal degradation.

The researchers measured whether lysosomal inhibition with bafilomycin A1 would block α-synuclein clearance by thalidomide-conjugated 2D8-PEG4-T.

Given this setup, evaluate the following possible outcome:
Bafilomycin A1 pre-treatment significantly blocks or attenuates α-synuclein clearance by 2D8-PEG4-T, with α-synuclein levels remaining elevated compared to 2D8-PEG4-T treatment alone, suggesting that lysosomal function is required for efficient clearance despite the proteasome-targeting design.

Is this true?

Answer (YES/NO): YES